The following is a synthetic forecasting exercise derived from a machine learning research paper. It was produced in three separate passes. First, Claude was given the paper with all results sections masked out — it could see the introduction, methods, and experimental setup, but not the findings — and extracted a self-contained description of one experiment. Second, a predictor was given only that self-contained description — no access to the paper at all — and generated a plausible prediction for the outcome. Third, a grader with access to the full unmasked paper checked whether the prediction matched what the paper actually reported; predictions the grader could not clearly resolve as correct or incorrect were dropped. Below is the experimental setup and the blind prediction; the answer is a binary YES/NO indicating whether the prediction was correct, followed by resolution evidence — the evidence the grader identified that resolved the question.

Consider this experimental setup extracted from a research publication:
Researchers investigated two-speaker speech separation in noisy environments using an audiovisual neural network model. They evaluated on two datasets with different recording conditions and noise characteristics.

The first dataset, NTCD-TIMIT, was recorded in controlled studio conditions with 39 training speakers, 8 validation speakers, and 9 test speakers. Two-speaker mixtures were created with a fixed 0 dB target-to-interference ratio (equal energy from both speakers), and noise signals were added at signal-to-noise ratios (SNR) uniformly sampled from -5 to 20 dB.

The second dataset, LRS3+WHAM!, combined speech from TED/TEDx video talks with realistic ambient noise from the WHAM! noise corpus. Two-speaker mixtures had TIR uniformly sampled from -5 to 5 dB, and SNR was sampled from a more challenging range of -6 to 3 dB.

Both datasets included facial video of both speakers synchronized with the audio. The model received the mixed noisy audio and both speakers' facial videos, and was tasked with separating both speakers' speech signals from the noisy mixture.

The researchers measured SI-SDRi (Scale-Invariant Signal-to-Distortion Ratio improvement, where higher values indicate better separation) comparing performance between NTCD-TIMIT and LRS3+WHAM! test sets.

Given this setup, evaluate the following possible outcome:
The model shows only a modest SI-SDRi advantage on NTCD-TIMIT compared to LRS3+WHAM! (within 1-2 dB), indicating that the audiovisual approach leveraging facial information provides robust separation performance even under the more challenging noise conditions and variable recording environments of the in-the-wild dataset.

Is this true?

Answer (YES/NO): YES